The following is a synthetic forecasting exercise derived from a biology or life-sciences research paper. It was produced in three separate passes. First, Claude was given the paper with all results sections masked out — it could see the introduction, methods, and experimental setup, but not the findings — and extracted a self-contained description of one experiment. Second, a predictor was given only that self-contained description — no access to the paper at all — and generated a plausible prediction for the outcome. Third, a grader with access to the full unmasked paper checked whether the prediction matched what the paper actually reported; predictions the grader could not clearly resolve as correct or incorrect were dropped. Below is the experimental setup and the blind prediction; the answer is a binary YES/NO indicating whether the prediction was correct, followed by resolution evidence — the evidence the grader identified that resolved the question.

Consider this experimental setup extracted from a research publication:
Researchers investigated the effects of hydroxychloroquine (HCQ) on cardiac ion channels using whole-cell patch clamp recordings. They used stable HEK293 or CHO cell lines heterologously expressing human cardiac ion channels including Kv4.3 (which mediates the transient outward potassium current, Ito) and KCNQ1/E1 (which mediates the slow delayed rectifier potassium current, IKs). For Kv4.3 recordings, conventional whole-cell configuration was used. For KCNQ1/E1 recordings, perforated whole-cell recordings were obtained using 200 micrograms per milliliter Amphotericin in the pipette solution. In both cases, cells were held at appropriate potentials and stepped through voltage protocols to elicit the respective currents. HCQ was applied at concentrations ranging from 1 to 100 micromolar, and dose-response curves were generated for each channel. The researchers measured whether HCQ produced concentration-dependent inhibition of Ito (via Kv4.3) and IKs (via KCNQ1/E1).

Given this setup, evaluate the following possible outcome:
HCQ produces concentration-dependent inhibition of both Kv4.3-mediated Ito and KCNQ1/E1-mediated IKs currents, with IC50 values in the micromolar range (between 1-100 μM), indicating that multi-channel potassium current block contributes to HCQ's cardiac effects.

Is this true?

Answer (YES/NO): NO